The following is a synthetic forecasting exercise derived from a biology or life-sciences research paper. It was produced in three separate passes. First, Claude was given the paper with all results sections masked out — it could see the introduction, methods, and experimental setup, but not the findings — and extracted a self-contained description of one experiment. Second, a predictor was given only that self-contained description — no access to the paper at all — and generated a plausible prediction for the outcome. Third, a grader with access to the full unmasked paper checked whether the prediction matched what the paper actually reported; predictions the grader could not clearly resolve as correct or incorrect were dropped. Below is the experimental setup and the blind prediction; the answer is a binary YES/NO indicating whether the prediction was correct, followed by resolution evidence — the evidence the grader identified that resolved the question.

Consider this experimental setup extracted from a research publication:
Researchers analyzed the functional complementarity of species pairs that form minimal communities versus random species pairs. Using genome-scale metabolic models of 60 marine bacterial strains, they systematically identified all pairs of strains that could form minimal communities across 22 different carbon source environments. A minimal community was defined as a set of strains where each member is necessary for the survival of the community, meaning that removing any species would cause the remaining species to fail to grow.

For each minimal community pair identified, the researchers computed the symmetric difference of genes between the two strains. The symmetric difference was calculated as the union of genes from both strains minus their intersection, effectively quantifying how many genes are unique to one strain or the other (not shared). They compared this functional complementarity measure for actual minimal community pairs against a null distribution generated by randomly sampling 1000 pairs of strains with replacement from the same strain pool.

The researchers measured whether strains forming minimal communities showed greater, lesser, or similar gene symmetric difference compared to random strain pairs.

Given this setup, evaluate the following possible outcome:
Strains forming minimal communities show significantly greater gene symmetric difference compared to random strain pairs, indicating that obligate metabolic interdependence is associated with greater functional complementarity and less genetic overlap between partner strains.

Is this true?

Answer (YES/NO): YES